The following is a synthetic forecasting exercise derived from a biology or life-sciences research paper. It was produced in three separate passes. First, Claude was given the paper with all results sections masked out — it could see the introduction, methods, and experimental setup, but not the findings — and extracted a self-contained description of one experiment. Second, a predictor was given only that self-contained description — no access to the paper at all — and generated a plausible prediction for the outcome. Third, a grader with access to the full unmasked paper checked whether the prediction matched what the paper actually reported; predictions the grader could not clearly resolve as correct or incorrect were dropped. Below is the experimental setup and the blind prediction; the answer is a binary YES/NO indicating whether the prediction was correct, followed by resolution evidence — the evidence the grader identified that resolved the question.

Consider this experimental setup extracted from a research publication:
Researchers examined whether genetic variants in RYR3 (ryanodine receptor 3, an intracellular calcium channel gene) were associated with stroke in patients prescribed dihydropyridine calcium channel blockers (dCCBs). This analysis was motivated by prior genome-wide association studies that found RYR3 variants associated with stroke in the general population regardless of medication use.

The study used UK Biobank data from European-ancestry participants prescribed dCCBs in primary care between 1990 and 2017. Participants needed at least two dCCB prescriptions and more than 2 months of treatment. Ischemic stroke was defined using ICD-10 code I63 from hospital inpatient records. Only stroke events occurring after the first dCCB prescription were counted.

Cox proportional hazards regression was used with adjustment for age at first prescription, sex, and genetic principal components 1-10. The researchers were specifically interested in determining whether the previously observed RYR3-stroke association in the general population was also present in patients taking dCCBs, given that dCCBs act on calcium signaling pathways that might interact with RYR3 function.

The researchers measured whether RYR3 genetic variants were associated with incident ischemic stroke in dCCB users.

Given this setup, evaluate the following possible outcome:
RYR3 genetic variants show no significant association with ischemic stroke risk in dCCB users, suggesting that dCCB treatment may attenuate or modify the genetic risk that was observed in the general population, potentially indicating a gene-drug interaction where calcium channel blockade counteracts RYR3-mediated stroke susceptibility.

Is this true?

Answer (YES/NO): NO